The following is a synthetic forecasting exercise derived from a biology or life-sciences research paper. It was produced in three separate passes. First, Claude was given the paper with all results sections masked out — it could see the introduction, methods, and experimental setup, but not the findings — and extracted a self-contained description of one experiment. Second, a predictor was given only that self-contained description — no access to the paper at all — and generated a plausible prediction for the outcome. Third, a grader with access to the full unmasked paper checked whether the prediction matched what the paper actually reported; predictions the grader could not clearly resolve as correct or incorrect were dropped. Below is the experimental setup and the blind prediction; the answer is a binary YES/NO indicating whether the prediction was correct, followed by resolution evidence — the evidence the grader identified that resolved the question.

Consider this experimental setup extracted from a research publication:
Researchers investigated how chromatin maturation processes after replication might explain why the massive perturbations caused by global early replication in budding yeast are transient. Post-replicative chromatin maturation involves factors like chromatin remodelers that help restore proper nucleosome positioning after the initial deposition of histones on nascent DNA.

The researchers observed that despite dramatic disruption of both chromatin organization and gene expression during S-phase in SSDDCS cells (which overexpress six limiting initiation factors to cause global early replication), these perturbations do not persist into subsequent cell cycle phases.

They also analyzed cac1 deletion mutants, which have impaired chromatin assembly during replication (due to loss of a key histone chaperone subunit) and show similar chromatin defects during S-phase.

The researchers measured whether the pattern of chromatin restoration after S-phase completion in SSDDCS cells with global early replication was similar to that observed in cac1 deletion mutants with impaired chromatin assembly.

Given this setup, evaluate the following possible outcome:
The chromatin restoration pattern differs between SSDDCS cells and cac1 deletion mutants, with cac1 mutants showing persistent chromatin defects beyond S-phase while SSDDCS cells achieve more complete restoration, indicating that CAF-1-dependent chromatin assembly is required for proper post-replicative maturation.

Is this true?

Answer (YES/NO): NO